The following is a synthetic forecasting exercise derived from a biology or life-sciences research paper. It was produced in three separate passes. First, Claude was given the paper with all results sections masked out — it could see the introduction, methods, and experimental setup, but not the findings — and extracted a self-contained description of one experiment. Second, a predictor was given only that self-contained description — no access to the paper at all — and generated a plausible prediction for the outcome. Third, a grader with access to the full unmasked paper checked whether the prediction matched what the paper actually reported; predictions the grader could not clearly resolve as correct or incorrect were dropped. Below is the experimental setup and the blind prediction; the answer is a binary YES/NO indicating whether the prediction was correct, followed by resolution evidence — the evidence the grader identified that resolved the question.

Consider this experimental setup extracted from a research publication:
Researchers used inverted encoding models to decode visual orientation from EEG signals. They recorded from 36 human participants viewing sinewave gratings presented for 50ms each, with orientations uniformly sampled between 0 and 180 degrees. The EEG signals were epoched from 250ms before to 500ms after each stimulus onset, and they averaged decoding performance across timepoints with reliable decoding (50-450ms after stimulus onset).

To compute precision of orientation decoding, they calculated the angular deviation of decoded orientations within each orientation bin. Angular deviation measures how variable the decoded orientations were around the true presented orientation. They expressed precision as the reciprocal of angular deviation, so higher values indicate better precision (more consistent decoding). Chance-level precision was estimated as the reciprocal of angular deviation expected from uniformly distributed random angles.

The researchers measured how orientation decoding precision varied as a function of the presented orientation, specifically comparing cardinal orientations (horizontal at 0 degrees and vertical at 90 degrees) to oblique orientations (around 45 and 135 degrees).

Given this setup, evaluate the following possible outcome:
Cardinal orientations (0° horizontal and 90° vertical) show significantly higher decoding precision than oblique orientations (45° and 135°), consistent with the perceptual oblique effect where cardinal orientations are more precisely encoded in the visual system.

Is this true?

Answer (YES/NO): NO